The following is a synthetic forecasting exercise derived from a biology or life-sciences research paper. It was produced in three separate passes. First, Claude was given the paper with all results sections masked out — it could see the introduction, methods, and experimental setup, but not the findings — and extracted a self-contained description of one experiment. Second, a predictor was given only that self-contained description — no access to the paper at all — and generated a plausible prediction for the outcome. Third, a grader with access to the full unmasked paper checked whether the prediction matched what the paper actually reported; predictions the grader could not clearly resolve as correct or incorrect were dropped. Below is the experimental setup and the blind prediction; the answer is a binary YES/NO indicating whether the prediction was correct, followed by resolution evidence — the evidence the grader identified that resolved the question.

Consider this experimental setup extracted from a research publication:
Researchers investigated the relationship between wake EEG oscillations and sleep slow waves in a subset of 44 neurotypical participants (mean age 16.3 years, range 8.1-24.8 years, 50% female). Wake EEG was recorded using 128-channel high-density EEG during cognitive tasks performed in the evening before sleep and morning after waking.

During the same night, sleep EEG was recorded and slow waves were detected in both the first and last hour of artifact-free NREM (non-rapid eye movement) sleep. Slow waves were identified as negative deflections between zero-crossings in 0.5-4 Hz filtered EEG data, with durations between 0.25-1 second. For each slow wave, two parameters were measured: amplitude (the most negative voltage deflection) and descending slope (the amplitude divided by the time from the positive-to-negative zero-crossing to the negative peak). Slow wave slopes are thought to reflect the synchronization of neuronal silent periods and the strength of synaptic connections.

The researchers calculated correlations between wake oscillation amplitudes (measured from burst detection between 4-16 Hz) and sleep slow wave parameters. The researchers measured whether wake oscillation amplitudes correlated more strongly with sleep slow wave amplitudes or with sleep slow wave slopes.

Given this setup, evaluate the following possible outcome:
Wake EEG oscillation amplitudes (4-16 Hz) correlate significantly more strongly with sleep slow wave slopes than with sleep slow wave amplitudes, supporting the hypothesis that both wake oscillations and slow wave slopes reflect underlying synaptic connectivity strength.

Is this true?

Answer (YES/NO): NO